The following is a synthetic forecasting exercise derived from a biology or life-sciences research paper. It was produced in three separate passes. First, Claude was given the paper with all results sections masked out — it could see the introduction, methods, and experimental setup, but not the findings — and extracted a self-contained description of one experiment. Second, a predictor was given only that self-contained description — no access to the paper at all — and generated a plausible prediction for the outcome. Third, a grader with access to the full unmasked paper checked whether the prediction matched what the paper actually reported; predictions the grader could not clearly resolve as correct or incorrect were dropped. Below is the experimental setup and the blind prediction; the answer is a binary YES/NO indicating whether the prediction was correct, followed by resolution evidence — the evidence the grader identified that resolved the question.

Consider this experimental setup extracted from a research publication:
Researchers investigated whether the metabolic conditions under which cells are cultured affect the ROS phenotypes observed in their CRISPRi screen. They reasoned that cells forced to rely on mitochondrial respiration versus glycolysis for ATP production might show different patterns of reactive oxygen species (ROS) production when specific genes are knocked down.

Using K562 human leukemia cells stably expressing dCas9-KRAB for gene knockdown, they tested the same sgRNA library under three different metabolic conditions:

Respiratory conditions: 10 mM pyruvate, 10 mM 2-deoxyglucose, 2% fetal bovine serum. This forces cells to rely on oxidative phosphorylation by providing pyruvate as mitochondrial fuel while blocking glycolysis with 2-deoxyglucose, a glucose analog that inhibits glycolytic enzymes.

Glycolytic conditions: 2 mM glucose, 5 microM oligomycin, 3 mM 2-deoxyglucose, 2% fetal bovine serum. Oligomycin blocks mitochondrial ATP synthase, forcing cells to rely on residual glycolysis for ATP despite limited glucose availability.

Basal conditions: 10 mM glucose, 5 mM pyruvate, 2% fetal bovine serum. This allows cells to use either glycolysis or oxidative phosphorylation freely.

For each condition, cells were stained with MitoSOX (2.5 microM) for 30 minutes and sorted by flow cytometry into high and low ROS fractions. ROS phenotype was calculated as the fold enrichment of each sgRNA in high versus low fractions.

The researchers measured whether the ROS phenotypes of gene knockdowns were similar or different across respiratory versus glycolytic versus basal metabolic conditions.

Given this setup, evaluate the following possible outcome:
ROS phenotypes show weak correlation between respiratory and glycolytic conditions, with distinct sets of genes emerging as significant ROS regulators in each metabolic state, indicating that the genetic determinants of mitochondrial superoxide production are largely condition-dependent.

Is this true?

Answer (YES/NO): NO